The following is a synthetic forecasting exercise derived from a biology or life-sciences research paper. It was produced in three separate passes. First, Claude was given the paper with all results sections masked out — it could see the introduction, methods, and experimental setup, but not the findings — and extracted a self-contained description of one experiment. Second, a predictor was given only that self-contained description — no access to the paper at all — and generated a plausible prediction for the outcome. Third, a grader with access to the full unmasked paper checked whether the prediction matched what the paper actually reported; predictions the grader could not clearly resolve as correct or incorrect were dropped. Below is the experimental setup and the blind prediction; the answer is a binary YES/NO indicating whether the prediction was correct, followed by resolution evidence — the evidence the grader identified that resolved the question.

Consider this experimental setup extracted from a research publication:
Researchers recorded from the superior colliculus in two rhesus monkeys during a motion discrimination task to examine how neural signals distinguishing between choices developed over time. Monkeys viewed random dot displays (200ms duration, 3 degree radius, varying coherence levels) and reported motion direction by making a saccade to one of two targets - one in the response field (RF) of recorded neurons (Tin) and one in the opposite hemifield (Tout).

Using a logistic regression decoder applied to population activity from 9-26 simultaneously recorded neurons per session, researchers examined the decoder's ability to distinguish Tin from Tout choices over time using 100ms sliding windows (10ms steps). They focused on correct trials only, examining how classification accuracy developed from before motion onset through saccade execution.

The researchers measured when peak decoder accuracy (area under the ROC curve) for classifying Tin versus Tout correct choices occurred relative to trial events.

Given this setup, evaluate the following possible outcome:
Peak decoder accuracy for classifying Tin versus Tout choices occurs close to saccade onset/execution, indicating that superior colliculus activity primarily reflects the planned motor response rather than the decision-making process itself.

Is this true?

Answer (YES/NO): NO